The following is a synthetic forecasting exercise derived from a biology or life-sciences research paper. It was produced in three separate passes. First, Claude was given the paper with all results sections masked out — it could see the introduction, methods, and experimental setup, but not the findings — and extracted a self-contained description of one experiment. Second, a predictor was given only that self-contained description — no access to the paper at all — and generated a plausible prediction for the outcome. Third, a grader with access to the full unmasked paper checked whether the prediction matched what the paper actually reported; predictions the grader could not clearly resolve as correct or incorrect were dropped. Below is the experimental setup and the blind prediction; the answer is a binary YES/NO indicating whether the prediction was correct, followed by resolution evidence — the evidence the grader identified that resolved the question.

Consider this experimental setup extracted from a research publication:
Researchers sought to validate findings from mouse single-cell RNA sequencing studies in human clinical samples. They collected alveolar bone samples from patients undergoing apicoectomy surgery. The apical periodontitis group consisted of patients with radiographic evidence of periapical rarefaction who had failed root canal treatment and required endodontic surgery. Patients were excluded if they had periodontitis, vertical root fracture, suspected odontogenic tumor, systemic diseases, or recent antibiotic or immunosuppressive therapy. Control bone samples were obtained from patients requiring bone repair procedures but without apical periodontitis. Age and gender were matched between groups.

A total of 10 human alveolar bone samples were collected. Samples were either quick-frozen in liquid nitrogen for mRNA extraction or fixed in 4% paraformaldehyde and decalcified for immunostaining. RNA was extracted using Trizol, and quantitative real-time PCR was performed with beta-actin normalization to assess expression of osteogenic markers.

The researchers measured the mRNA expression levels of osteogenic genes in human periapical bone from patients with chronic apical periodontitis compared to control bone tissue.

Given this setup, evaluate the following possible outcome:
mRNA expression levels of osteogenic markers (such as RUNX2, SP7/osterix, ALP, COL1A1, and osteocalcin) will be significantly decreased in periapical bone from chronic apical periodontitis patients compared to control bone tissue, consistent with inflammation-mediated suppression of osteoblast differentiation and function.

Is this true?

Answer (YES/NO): NO